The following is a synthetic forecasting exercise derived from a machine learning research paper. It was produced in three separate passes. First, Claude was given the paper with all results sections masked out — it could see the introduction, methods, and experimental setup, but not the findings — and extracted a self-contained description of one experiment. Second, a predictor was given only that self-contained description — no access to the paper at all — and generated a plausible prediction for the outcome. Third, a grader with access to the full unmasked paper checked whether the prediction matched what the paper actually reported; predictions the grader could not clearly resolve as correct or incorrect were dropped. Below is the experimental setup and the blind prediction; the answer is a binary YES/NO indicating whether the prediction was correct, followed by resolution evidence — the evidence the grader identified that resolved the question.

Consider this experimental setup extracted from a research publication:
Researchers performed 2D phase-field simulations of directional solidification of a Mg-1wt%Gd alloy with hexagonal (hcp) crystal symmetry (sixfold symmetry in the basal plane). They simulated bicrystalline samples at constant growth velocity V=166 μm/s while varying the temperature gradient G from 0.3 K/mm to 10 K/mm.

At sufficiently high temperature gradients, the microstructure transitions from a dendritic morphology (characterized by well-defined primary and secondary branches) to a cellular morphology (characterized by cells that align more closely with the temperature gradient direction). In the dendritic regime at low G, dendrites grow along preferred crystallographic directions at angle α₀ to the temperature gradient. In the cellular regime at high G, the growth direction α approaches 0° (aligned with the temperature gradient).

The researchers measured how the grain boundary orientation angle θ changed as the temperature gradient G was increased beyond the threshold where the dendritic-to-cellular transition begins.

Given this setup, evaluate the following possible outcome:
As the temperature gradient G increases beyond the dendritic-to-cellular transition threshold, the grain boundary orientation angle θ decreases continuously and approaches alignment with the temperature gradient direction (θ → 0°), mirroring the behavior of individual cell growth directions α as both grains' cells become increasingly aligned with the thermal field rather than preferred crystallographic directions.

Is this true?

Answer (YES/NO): YES